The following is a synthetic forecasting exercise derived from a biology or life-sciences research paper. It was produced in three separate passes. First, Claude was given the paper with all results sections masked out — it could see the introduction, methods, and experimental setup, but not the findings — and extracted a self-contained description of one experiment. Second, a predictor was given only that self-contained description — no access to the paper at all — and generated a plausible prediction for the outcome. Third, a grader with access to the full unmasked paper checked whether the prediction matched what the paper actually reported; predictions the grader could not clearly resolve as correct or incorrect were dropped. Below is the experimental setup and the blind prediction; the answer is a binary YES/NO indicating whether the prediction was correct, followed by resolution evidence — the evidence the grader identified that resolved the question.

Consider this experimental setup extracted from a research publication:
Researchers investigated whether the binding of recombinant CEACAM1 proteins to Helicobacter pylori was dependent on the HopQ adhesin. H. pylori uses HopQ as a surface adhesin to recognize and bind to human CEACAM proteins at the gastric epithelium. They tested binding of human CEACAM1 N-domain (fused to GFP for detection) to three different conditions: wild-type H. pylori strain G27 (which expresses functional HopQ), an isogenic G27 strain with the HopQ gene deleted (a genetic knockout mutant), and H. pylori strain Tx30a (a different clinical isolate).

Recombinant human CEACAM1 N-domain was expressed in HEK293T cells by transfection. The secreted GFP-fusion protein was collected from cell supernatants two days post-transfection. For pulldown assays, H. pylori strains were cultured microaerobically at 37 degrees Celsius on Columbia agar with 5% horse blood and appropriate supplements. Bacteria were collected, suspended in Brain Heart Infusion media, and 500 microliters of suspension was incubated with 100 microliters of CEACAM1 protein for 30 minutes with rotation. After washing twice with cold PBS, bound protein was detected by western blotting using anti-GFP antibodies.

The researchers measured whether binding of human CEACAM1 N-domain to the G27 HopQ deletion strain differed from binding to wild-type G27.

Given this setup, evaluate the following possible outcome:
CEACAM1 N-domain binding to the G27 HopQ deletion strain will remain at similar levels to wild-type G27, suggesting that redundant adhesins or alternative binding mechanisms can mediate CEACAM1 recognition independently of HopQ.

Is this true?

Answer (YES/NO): NO